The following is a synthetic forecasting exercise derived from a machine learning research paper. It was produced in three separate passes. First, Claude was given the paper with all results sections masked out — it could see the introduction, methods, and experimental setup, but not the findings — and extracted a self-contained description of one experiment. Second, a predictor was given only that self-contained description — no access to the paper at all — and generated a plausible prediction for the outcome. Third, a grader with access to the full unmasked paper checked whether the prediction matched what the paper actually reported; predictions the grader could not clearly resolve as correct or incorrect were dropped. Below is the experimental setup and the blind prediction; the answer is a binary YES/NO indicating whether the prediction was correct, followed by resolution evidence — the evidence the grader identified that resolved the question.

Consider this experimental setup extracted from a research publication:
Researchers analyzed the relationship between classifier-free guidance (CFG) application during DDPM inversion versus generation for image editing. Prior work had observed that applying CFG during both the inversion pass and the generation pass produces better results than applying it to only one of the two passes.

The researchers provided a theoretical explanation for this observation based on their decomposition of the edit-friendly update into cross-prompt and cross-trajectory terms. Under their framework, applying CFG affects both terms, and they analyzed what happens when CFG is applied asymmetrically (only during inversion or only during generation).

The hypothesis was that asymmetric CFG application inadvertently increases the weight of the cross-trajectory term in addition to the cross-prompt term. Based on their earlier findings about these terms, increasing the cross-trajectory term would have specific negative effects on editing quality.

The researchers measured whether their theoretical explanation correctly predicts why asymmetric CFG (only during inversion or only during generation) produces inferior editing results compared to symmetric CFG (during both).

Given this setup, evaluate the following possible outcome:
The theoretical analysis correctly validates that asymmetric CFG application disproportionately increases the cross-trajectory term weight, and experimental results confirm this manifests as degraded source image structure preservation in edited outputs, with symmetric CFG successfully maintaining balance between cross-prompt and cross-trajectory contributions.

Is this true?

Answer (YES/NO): NO